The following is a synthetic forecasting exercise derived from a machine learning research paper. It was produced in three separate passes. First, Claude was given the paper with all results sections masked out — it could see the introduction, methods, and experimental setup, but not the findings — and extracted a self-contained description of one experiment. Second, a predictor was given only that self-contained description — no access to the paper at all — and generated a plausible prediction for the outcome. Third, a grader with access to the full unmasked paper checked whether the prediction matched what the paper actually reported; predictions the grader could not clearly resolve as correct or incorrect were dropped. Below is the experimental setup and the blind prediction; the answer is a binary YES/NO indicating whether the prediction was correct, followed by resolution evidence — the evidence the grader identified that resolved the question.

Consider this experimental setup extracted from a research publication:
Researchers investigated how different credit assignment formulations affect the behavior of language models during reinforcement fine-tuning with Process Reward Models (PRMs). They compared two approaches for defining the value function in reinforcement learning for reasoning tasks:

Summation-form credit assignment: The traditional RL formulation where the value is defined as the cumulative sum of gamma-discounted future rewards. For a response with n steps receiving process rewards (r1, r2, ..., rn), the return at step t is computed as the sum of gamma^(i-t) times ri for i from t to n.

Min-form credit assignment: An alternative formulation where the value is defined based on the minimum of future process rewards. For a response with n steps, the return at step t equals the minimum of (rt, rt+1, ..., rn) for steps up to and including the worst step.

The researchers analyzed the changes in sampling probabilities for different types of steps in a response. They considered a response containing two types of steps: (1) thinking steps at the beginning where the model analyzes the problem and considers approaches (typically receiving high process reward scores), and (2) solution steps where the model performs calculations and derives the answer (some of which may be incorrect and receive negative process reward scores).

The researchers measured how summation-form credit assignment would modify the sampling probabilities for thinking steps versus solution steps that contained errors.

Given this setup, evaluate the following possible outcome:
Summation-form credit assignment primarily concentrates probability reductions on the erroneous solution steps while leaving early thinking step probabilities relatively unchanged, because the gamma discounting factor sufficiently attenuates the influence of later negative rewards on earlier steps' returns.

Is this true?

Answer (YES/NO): NO